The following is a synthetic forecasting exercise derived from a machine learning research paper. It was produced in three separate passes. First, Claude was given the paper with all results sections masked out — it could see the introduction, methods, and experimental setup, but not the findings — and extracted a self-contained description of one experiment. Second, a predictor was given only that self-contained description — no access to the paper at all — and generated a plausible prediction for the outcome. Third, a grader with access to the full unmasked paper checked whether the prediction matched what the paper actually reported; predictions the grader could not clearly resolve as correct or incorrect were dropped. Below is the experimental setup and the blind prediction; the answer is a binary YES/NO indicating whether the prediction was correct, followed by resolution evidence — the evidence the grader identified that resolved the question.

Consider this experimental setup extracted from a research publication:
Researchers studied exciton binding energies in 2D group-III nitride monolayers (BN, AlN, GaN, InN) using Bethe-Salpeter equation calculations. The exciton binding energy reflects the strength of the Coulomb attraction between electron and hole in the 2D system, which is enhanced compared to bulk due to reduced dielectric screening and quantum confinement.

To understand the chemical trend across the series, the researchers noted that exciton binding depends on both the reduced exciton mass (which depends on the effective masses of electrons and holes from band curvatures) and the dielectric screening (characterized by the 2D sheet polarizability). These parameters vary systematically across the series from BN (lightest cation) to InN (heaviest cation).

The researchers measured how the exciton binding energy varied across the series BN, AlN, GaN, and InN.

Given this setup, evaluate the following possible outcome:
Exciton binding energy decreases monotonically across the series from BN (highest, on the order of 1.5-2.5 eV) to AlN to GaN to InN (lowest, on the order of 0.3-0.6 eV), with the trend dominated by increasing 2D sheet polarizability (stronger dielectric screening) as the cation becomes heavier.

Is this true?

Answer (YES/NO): YES